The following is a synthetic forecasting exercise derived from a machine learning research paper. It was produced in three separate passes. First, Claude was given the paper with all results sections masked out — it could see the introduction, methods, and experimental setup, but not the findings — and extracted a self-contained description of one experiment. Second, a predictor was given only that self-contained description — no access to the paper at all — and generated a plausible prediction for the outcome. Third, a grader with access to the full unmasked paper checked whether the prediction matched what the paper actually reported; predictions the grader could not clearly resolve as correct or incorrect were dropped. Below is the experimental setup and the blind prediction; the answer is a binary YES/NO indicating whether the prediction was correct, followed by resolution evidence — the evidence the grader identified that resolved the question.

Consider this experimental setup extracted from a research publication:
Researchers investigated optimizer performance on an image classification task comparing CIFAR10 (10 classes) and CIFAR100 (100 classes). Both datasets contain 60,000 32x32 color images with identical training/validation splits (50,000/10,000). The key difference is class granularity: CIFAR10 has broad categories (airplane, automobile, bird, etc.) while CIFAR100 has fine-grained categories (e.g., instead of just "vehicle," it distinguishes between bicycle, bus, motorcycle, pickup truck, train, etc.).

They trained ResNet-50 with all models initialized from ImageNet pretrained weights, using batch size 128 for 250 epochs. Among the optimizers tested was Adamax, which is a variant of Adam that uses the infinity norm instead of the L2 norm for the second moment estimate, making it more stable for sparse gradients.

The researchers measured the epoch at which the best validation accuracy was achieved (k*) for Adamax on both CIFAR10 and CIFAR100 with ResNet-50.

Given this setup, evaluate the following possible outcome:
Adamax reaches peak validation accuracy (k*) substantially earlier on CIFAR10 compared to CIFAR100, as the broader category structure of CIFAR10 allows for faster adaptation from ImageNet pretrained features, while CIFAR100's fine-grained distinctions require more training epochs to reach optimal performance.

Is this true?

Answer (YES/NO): NO